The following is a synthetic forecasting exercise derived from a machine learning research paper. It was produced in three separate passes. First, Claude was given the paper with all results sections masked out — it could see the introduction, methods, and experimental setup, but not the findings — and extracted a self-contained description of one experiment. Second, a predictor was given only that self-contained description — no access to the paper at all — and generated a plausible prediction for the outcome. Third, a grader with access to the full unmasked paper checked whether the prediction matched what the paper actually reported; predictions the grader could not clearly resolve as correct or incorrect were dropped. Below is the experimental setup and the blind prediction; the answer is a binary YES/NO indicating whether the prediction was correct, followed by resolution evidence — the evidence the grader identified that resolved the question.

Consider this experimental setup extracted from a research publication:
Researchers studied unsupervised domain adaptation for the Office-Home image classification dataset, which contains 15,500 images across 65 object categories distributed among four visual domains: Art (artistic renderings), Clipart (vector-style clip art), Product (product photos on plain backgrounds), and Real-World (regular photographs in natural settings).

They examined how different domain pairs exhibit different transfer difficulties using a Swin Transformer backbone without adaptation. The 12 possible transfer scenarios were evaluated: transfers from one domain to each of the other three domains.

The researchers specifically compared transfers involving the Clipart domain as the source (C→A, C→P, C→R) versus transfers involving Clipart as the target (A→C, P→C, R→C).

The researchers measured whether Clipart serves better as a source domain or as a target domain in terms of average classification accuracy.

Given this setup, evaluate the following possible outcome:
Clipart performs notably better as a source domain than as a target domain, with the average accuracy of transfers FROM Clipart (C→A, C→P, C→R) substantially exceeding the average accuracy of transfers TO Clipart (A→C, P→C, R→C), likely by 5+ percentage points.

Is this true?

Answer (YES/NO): YES